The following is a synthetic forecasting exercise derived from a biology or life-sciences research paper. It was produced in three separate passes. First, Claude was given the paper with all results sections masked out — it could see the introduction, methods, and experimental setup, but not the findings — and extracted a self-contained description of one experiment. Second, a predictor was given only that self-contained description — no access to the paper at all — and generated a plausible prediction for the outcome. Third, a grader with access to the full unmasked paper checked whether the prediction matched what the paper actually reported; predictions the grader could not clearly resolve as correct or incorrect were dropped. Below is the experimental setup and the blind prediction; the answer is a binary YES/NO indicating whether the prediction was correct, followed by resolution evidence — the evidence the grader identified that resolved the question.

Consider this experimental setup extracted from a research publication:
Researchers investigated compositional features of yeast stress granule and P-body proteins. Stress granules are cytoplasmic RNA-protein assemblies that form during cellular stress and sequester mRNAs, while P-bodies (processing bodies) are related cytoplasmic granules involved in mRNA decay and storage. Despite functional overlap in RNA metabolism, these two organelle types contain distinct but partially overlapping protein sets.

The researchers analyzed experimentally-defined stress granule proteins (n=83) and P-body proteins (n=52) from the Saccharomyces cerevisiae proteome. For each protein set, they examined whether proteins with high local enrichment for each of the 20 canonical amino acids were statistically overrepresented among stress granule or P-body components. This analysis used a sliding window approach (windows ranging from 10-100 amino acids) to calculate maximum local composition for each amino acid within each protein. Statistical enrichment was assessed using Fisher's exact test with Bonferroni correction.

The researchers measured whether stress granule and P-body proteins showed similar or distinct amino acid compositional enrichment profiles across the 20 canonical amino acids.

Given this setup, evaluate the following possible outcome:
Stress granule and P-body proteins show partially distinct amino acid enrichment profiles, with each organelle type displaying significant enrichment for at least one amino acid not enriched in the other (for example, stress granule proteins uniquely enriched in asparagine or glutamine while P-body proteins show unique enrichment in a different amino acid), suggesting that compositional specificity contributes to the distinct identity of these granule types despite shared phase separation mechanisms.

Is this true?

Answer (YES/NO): NO